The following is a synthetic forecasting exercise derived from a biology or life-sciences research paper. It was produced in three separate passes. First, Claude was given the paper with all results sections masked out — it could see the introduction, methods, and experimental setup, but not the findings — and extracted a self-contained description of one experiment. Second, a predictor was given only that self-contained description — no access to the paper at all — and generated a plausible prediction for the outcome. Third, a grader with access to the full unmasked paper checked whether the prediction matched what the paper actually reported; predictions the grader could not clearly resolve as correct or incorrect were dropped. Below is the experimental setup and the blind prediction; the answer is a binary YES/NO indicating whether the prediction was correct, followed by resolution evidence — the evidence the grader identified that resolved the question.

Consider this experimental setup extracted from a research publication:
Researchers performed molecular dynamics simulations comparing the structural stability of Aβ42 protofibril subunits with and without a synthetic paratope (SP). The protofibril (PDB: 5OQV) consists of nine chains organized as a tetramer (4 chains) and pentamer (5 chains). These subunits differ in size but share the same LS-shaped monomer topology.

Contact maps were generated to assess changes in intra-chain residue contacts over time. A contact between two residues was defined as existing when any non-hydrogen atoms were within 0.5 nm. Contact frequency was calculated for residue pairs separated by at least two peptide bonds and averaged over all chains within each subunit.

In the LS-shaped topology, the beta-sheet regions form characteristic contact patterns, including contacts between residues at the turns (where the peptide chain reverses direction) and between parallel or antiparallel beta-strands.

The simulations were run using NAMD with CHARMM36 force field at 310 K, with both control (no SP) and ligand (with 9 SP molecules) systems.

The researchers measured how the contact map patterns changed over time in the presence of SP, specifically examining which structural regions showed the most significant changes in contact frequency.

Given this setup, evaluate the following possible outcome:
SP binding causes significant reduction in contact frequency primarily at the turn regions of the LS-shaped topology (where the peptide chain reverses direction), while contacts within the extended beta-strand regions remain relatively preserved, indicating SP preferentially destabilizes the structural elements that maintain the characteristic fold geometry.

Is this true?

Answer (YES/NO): NO